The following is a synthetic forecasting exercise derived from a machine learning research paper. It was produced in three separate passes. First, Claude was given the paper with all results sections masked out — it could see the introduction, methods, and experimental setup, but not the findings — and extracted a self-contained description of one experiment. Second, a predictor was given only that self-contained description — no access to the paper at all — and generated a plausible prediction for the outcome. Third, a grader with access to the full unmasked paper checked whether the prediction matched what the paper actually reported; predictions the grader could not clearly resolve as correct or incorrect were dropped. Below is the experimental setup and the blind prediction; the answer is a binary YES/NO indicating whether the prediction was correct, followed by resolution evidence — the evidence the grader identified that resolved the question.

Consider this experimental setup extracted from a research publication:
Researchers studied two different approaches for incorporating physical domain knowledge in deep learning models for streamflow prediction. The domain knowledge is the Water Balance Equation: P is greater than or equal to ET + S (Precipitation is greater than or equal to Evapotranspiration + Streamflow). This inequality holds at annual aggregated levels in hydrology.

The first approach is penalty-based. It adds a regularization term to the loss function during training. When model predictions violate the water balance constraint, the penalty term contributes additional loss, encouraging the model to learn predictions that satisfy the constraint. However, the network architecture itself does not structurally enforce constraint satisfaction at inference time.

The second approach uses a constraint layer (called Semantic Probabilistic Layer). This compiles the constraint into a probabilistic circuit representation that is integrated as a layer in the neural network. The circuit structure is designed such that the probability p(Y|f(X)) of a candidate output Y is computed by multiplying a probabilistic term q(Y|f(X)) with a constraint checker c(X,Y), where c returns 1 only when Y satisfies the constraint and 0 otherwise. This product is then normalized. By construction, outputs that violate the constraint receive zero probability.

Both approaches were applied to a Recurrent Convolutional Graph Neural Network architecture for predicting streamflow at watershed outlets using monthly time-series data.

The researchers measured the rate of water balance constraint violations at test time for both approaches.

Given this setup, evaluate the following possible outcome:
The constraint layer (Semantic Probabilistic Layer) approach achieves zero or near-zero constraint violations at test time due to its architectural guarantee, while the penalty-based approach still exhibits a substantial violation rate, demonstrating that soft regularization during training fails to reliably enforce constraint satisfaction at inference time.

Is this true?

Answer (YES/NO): YES